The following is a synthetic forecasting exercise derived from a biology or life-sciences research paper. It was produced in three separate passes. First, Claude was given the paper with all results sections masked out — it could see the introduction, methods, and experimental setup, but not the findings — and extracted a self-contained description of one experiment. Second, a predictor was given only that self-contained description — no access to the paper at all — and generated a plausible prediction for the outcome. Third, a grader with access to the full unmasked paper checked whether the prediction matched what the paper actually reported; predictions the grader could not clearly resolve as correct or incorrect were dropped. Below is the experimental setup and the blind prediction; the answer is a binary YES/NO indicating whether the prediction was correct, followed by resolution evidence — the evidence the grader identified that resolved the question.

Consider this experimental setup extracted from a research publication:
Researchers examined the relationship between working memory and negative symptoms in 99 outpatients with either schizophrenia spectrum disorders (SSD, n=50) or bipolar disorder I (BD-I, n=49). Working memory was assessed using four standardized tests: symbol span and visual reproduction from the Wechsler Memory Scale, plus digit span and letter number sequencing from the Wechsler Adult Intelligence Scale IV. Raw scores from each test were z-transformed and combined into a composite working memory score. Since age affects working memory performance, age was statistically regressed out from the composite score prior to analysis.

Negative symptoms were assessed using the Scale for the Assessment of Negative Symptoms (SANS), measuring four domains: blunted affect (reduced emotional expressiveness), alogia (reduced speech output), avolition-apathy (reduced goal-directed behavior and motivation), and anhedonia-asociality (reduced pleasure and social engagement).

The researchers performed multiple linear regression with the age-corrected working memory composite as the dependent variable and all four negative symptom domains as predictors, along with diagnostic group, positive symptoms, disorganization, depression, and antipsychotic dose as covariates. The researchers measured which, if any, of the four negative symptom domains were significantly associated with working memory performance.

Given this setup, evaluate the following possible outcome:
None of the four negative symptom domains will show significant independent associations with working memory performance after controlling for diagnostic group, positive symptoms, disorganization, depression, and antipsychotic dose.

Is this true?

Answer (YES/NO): NO